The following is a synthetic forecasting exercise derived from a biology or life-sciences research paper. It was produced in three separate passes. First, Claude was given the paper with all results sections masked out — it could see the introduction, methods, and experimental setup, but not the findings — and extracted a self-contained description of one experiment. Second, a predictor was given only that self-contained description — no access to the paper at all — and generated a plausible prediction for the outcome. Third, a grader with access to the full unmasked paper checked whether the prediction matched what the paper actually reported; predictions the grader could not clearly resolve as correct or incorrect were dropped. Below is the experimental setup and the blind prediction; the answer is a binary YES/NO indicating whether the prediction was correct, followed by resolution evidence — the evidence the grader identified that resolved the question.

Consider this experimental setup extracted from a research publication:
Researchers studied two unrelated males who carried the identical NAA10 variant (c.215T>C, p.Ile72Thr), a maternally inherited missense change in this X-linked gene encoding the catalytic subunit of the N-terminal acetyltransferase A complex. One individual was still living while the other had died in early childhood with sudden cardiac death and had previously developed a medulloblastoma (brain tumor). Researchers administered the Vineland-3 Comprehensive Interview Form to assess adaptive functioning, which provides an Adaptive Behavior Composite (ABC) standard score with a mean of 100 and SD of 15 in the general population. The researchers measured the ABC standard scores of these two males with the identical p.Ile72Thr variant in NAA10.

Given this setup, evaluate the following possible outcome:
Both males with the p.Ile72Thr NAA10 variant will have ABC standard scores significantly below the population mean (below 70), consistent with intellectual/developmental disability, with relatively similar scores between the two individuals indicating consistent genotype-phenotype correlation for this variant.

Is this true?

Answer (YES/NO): NO